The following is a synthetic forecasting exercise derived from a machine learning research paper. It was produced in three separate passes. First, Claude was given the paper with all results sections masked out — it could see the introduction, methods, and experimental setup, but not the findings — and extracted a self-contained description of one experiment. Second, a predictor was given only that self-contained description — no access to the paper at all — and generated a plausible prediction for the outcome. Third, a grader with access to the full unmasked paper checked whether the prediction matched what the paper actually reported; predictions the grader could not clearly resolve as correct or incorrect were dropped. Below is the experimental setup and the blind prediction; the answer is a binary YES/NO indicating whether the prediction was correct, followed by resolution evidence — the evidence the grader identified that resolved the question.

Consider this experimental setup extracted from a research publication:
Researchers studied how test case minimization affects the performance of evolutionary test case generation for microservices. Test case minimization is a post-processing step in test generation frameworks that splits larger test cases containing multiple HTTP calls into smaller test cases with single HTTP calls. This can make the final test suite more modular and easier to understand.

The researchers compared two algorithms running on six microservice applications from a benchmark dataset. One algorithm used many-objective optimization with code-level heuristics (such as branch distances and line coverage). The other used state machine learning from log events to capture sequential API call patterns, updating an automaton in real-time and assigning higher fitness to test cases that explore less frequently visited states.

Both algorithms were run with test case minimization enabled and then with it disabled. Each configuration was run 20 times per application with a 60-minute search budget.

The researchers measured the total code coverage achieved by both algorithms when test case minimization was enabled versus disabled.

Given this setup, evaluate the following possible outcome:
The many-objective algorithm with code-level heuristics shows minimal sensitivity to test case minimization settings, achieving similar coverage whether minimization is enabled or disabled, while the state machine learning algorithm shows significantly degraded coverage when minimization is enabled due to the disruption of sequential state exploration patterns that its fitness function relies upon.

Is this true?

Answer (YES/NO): NO